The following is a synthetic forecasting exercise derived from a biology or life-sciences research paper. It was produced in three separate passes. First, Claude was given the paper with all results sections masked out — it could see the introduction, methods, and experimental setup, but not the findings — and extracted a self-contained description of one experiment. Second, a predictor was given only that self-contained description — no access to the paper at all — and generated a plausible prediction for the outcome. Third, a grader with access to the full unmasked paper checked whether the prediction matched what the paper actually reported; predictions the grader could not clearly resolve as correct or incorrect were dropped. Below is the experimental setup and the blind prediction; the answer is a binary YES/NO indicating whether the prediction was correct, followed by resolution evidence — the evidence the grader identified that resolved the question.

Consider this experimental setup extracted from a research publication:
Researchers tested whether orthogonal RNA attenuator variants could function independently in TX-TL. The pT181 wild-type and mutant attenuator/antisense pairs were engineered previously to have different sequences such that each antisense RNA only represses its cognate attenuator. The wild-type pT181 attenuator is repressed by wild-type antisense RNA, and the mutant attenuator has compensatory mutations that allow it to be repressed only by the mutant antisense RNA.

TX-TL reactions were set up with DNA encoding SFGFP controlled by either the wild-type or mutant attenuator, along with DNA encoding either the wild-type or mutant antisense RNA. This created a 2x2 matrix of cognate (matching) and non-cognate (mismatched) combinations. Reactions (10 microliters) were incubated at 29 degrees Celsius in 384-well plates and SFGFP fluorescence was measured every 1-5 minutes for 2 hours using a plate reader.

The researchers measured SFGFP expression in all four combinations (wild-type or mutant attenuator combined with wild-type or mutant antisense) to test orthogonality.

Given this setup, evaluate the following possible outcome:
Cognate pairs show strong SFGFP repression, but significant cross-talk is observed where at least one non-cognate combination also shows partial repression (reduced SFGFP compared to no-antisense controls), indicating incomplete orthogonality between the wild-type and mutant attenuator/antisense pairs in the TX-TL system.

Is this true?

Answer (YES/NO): NO